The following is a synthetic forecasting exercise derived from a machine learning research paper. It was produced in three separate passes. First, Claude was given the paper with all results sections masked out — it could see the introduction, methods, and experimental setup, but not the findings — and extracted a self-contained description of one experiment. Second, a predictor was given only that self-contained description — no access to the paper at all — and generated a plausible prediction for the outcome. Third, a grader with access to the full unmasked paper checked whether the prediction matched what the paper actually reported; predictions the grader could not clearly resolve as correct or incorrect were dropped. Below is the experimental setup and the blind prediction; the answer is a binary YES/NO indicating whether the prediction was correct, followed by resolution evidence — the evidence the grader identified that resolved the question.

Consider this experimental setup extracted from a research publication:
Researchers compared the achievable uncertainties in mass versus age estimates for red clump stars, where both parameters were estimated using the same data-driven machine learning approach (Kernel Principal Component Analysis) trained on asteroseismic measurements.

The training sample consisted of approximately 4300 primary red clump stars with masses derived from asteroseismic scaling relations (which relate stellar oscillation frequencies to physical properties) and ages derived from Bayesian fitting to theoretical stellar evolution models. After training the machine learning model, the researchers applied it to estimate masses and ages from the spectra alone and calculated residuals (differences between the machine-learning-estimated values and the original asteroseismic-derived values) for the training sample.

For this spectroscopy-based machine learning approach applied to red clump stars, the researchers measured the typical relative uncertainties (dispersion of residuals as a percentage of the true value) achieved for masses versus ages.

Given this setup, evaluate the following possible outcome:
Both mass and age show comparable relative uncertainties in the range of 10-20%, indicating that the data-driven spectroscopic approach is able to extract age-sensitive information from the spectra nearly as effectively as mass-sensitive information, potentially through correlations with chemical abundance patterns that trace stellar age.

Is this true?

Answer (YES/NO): NO